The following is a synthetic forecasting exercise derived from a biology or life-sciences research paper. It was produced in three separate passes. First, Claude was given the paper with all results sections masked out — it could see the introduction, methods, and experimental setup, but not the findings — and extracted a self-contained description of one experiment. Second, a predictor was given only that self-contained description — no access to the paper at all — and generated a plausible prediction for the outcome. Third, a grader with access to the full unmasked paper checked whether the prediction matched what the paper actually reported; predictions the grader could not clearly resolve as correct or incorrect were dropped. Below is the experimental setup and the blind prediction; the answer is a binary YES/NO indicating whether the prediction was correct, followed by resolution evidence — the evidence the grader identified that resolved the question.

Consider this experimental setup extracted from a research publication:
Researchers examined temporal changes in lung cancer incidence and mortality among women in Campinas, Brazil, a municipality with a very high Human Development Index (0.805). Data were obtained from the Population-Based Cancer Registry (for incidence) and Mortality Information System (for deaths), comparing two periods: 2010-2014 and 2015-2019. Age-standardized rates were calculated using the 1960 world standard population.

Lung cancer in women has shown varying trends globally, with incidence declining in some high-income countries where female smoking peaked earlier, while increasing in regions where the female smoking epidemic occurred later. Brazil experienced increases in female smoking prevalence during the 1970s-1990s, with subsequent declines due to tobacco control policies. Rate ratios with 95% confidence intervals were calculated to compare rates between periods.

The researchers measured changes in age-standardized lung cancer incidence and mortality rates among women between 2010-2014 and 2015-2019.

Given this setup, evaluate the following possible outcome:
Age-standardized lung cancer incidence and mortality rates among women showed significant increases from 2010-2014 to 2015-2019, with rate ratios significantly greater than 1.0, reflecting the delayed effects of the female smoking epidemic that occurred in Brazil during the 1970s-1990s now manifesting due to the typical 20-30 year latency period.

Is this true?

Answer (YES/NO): YES